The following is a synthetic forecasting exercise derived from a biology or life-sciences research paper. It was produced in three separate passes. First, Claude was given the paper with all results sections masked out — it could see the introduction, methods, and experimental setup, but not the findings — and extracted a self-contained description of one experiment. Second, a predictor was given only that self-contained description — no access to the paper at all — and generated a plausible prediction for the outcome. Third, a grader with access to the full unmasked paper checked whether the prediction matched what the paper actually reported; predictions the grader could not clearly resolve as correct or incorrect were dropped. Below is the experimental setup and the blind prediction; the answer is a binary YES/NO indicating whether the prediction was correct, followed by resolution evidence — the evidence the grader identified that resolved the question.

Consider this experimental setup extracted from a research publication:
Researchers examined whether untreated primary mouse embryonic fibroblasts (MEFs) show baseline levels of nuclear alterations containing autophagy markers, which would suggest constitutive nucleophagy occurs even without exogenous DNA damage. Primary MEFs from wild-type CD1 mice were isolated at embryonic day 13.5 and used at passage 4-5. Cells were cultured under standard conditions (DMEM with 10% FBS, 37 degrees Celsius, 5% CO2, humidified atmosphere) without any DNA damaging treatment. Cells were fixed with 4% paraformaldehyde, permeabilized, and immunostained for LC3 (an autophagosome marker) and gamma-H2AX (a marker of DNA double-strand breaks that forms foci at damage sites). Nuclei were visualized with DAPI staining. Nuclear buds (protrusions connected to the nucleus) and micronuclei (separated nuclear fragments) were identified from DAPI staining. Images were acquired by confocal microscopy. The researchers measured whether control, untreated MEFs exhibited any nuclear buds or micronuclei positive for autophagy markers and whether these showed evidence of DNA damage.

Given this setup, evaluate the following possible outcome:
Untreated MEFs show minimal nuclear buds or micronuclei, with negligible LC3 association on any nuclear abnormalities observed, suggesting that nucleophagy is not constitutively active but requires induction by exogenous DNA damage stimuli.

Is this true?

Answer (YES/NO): NO